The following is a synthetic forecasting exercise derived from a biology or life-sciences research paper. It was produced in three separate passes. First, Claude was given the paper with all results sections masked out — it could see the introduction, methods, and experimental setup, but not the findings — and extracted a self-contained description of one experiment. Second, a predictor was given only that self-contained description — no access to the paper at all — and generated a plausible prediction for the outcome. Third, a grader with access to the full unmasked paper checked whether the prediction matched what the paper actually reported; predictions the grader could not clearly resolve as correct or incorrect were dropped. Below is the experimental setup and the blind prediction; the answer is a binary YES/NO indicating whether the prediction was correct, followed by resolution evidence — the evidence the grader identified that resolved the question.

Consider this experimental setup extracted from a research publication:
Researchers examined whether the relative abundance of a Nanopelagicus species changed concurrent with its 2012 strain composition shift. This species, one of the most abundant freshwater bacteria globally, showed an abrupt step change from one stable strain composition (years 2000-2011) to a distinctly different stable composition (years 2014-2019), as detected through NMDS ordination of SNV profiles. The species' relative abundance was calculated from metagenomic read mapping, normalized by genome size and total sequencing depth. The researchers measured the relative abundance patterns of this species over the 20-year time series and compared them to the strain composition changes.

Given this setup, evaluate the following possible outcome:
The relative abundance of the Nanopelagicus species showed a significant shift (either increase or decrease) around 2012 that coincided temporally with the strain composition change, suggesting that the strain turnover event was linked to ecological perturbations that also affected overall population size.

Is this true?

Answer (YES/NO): NO